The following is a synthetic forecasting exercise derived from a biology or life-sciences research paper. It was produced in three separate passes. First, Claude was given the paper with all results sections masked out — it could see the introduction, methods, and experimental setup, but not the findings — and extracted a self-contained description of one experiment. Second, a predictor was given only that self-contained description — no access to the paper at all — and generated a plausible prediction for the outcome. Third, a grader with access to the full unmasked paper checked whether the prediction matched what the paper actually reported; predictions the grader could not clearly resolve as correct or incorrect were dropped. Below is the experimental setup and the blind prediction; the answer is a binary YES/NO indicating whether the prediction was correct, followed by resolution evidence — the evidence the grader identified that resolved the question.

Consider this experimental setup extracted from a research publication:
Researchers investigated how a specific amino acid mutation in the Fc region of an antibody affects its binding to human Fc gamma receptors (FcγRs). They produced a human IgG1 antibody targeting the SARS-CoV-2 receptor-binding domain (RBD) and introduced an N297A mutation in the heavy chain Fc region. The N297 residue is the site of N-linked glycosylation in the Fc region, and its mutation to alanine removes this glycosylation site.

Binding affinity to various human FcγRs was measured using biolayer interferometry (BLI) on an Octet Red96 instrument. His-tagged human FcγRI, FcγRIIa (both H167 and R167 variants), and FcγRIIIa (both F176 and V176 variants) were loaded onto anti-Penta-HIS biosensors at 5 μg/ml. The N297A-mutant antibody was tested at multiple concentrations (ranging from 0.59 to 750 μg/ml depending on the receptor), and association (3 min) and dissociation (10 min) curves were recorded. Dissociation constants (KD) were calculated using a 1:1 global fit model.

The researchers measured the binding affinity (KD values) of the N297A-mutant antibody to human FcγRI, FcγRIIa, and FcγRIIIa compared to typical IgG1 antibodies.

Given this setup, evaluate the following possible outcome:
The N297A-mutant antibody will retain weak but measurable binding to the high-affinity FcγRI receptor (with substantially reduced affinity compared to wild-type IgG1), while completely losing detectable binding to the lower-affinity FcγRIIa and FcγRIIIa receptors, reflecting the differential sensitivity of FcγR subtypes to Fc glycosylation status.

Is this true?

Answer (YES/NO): NO